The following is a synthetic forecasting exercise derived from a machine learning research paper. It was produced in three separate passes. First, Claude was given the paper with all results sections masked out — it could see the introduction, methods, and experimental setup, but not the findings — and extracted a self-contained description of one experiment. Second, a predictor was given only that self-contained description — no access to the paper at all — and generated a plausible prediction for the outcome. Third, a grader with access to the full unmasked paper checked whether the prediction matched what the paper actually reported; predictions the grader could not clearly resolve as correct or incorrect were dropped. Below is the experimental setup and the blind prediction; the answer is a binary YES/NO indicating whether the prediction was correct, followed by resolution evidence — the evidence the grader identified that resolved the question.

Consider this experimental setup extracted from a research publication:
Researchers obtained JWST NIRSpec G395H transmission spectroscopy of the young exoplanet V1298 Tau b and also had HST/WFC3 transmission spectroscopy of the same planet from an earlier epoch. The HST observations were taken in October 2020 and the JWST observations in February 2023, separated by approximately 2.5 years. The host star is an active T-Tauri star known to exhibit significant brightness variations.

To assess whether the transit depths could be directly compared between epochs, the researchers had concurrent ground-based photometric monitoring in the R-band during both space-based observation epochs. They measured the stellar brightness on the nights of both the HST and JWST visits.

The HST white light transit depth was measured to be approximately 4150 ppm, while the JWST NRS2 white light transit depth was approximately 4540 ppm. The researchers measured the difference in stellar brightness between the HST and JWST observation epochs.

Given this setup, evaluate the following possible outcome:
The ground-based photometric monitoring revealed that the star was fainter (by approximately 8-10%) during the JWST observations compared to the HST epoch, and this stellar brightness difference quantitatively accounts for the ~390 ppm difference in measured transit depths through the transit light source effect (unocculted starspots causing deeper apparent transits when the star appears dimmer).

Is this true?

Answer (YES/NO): NO